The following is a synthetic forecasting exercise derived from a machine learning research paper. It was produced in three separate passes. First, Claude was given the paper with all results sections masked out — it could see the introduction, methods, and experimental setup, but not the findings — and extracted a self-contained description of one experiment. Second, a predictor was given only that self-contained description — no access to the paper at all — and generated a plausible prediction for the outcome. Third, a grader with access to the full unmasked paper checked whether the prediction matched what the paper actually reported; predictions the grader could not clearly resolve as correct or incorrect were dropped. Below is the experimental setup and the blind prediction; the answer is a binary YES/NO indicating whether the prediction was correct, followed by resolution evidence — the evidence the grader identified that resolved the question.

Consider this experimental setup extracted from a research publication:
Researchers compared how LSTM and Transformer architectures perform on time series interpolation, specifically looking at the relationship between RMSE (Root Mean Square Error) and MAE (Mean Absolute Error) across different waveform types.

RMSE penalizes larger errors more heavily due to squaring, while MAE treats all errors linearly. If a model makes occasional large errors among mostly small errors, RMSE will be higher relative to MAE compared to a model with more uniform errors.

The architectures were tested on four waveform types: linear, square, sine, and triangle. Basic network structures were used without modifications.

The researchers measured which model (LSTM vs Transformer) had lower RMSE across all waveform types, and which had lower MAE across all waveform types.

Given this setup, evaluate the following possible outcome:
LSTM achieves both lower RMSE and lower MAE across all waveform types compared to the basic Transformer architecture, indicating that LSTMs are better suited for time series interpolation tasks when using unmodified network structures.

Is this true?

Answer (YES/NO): NO